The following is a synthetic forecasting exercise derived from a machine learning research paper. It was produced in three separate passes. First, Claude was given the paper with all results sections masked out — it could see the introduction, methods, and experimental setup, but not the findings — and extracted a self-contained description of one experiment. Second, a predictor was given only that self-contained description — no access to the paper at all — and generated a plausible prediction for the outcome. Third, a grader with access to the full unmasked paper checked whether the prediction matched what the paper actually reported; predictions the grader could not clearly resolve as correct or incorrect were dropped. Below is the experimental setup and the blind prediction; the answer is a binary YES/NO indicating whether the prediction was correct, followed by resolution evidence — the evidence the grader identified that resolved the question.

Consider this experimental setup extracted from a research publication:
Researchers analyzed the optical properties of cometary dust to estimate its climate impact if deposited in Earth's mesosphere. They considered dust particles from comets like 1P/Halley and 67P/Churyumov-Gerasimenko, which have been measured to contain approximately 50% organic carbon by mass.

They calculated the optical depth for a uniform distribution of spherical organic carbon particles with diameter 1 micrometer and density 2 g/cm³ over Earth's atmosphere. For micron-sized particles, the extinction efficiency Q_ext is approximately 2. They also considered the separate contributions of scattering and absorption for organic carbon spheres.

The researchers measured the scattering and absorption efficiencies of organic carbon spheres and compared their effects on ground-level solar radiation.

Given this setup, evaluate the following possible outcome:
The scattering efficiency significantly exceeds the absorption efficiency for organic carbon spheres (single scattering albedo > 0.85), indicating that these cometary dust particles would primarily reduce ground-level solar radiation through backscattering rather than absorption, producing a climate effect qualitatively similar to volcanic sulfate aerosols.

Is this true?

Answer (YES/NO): NO